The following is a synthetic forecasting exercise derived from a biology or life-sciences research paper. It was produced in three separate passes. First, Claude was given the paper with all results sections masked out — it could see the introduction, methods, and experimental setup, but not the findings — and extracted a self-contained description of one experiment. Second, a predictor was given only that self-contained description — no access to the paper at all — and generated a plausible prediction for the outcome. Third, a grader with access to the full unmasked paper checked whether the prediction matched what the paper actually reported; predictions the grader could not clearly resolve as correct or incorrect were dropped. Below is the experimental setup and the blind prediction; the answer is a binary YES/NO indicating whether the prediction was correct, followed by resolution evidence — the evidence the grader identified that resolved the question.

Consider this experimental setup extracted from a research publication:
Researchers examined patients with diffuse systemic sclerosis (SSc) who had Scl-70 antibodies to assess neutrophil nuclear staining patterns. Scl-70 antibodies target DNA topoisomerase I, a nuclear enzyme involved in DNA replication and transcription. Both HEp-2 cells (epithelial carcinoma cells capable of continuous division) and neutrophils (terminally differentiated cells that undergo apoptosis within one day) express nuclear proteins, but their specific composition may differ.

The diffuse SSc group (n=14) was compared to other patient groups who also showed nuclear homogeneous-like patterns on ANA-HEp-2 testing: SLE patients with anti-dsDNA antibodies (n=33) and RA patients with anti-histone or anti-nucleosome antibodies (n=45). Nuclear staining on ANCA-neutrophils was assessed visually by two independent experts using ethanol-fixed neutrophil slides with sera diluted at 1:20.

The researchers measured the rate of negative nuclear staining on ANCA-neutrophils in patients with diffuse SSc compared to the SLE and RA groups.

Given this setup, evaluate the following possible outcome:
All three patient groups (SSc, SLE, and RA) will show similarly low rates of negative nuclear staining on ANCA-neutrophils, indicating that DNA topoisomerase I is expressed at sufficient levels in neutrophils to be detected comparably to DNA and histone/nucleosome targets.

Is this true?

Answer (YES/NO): NO